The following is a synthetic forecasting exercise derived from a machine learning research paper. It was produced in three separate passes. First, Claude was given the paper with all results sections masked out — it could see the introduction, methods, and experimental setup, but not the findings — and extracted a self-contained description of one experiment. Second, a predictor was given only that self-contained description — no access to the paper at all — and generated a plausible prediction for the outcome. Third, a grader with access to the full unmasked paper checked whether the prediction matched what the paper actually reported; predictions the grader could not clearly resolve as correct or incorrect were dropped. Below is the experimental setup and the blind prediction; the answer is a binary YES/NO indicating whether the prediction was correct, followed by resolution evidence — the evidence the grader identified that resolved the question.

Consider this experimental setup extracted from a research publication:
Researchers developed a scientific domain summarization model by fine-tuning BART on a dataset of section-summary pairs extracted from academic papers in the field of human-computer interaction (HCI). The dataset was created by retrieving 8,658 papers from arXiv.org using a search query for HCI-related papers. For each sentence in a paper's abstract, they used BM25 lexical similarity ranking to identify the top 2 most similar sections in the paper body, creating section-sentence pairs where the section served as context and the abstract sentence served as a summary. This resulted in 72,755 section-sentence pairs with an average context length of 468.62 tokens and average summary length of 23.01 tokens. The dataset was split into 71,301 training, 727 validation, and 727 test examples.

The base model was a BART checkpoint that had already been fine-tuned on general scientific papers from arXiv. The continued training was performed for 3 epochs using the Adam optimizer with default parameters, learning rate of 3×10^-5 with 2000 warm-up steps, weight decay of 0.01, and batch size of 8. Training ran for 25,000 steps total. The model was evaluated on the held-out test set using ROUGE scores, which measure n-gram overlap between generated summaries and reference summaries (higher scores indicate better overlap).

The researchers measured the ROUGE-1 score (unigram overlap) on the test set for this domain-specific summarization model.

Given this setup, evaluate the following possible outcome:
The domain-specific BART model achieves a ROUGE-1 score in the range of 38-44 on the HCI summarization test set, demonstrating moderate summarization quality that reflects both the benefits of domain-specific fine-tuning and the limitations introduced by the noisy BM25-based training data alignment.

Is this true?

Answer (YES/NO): NO